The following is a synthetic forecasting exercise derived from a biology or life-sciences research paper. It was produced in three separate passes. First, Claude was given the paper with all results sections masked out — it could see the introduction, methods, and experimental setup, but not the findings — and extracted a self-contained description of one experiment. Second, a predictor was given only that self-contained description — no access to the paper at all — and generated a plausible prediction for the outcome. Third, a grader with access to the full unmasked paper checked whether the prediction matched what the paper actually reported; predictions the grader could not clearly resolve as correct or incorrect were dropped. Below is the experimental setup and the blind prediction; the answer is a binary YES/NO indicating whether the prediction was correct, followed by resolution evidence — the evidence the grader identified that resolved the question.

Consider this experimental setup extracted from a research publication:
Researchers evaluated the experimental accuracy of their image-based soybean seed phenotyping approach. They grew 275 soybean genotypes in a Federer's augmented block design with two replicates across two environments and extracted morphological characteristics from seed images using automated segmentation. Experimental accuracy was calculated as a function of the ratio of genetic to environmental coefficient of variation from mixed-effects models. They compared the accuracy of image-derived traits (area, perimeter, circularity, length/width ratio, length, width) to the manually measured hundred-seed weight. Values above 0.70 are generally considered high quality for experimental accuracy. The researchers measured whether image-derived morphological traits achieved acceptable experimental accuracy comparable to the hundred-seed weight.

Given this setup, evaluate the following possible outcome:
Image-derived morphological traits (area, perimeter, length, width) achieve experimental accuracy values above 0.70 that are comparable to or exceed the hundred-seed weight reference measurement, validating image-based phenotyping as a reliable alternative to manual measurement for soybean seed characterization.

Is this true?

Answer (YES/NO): YES